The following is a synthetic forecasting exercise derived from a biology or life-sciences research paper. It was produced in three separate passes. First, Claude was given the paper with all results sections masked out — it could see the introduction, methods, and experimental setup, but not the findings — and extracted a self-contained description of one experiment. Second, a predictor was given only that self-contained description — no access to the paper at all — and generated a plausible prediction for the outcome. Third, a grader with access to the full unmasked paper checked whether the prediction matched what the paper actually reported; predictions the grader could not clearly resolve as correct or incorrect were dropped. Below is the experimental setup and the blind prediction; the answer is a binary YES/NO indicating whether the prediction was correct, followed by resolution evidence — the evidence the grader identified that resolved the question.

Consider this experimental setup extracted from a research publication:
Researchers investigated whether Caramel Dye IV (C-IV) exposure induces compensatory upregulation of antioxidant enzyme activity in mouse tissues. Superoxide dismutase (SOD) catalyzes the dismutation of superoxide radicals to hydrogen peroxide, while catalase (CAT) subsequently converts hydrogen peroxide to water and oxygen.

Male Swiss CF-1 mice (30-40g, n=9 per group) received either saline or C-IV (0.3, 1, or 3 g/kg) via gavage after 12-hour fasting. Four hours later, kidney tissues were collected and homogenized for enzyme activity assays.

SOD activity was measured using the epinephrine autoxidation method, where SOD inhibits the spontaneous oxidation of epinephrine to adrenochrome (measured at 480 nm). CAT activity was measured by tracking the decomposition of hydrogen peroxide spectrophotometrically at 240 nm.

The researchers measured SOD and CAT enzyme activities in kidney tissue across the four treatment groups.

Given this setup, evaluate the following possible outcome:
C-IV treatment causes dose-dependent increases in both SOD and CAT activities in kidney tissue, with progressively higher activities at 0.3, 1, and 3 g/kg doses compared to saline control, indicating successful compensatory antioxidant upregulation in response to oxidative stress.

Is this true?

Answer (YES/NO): NO